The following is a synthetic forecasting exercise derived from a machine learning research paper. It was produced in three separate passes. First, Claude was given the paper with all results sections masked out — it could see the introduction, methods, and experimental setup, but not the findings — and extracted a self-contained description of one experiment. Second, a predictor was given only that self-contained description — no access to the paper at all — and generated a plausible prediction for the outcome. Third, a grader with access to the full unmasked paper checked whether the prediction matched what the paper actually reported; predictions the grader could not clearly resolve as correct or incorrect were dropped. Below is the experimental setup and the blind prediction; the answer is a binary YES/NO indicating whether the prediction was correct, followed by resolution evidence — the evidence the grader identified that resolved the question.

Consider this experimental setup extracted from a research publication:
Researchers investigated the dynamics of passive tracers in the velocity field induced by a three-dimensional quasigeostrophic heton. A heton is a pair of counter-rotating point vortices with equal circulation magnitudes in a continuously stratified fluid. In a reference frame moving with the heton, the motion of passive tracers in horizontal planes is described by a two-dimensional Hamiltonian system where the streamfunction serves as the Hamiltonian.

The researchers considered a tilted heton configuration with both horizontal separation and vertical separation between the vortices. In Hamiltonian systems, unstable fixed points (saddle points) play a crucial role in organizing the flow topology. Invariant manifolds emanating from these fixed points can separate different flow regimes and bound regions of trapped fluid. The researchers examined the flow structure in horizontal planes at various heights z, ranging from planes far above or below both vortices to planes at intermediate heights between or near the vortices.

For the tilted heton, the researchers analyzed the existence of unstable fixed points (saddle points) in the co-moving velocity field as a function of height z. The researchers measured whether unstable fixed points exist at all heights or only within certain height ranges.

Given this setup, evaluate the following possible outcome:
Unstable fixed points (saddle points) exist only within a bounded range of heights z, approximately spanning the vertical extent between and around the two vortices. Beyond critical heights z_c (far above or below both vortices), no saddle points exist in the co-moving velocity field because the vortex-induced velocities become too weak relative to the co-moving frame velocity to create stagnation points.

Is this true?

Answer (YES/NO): YES